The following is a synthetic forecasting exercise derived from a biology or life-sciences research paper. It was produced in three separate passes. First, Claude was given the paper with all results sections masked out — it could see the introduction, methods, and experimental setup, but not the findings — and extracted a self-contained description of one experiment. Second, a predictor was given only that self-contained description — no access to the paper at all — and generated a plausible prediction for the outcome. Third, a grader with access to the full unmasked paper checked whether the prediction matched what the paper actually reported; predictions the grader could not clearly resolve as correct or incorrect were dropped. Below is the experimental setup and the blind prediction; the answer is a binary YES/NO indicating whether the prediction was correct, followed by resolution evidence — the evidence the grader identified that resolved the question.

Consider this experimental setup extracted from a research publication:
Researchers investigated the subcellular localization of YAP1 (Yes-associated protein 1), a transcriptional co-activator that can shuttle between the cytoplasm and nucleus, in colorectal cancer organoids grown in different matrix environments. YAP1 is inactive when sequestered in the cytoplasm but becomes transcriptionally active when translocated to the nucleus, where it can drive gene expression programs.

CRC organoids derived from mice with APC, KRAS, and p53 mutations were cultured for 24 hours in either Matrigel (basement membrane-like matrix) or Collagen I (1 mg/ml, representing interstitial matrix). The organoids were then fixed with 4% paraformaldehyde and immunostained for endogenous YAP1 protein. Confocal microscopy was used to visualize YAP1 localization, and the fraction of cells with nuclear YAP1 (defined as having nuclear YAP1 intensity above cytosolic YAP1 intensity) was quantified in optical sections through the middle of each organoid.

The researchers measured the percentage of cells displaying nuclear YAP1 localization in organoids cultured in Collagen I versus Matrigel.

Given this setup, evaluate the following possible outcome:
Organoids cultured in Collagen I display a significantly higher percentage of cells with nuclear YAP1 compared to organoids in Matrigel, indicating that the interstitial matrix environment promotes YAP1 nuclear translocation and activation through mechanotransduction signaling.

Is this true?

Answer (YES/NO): YES